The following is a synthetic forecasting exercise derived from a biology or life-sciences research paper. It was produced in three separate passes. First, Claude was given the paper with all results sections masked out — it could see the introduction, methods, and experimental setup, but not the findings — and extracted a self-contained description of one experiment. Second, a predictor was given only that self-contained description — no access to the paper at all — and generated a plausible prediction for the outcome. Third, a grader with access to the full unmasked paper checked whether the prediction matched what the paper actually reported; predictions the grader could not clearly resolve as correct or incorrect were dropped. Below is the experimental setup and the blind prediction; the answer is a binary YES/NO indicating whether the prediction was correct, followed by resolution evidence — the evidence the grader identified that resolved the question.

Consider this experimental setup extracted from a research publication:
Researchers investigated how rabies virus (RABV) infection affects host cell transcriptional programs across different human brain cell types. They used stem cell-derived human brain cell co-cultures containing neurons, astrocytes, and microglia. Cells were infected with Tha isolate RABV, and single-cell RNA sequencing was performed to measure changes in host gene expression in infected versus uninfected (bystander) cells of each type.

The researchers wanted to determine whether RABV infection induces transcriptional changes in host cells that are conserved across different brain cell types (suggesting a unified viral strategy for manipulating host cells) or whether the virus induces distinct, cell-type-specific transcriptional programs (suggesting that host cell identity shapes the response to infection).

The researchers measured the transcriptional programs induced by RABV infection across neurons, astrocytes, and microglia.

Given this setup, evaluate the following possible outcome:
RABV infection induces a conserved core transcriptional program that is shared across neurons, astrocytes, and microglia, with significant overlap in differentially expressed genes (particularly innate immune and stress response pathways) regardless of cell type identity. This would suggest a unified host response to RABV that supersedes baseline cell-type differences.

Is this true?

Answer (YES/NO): NO